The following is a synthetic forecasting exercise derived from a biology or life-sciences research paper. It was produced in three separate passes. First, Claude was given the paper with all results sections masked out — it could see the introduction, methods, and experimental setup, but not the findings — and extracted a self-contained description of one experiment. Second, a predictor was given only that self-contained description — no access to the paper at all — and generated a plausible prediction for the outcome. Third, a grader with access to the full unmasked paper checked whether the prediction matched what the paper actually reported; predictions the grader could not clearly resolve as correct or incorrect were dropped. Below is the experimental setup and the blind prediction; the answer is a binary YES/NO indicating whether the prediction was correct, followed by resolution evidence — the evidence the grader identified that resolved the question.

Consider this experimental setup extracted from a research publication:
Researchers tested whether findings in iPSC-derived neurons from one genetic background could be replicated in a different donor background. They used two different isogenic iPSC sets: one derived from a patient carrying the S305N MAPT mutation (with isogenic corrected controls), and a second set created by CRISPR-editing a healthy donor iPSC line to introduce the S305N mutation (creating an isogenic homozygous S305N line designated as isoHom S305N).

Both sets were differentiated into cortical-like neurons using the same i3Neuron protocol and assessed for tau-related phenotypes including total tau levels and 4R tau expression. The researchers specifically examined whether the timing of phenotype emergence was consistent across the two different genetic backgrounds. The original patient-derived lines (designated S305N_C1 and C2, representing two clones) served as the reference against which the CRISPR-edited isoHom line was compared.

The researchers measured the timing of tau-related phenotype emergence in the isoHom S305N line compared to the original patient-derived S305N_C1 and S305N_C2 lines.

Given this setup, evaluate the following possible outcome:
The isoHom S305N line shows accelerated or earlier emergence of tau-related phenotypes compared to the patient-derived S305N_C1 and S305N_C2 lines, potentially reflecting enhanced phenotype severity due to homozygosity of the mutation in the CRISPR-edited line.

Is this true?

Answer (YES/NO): NO